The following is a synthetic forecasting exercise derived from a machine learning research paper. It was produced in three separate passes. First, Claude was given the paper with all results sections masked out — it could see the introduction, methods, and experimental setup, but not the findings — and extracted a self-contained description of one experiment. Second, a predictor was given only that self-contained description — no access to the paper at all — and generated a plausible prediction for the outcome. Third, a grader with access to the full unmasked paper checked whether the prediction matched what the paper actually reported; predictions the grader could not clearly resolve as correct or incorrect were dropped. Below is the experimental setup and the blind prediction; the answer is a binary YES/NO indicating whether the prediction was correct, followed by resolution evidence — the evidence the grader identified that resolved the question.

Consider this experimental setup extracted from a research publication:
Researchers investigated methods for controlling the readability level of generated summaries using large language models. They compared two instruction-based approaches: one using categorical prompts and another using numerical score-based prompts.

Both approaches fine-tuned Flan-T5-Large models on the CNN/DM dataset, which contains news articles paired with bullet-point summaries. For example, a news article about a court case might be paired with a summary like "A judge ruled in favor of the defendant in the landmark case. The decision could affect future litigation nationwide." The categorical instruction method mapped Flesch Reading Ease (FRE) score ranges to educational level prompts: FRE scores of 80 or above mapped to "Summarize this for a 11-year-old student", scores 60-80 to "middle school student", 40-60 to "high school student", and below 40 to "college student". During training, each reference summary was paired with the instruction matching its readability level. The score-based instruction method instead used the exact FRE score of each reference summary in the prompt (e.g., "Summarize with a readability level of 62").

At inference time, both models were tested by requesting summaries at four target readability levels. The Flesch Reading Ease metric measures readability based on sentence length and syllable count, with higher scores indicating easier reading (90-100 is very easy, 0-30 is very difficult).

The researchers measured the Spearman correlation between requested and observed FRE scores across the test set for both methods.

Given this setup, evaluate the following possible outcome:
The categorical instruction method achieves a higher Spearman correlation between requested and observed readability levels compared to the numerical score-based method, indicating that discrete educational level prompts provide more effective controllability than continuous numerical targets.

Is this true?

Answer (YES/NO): NO